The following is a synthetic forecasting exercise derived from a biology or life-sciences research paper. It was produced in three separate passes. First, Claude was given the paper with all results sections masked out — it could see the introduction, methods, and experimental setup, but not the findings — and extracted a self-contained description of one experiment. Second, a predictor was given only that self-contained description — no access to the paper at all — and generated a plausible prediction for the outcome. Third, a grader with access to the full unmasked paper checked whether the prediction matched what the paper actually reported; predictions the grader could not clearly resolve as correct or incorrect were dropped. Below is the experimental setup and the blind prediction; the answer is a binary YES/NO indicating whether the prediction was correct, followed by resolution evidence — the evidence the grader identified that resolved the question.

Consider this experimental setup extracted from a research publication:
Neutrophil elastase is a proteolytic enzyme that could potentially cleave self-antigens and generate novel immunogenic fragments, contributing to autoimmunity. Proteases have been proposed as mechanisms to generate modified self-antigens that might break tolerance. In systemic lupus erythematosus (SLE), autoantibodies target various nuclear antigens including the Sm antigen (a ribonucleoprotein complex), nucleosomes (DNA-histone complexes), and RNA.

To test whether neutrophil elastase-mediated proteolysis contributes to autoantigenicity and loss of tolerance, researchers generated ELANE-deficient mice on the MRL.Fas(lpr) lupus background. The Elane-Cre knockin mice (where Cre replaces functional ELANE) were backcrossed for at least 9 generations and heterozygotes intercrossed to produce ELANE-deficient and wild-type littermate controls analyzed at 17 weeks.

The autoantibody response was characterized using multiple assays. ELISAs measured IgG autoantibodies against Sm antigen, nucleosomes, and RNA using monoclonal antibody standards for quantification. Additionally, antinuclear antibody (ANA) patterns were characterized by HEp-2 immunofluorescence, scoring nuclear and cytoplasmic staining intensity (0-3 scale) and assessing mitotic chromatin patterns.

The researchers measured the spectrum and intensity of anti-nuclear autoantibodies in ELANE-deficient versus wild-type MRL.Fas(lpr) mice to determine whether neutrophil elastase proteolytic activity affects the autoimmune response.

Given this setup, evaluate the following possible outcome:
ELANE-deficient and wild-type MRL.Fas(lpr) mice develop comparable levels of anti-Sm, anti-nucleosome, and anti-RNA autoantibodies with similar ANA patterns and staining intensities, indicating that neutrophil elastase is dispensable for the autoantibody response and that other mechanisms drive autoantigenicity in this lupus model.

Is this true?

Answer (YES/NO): YES